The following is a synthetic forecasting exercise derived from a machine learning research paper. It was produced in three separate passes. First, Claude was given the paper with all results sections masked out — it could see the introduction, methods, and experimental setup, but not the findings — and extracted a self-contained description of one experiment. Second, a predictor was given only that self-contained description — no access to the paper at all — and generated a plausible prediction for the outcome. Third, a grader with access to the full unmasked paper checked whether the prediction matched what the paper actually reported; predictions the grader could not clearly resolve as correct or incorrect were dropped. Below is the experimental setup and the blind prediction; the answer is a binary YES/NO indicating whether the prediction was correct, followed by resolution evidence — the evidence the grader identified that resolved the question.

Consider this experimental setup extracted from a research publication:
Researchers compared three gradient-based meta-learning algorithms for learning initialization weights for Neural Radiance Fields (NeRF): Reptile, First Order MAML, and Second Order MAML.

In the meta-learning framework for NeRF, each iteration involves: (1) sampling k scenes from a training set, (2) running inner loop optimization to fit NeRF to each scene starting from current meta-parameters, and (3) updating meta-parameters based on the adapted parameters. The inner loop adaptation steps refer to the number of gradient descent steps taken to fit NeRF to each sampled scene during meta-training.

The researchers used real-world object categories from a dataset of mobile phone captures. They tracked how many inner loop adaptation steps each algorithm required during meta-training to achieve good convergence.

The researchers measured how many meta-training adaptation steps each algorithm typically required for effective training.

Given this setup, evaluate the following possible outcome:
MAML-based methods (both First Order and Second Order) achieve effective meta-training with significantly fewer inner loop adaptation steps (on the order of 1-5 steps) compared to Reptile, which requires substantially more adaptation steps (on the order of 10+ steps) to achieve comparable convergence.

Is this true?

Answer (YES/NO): NO